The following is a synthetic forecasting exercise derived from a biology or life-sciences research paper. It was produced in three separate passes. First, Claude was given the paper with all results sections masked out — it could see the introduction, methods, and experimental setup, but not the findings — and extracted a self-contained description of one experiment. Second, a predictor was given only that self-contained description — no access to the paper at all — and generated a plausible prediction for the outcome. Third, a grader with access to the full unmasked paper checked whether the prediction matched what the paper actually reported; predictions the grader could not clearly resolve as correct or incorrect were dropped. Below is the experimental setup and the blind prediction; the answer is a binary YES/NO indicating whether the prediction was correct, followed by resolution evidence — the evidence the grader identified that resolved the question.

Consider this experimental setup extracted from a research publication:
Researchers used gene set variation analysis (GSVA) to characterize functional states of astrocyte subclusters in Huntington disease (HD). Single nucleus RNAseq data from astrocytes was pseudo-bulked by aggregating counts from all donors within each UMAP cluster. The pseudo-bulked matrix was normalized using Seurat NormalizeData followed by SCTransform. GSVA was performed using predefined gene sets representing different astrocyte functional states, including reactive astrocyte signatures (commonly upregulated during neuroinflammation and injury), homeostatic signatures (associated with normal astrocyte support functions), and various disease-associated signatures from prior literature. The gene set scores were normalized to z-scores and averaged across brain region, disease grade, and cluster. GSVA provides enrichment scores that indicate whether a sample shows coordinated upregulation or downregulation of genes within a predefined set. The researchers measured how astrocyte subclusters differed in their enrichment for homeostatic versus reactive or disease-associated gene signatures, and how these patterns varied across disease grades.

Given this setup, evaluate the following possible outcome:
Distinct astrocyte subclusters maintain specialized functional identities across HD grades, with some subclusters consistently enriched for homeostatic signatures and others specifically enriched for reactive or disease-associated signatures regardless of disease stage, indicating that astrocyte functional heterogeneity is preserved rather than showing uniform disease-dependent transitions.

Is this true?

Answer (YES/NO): YES